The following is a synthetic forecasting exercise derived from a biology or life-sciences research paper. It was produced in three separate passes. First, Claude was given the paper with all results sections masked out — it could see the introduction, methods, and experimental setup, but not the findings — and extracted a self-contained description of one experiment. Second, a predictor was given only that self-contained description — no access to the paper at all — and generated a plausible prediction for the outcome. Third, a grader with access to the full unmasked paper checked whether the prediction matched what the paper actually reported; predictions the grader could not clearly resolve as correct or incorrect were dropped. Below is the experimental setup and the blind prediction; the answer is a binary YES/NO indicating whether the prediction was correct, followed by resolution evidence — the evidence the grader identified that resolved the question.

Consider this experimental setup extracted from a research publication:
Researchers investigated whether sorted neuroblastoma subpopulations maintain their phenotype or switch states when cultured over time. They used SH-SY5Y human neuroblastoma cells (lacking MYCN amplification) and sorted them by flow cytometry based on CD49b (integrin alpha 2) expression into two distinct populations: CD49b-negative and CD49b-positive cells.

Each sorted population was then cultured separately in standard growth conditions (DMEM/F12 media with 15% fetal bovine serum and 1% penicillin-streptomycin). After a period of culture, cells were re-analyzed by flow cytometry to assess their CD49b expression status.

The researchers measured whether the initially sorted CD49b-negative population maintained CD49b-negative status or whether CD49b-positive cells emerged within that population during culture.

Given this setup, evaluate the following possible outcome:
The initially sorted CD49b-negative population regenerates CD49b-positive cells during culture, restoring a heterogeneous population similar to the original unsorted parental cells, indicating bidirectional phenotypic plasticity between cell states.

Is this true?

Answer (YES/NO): YES